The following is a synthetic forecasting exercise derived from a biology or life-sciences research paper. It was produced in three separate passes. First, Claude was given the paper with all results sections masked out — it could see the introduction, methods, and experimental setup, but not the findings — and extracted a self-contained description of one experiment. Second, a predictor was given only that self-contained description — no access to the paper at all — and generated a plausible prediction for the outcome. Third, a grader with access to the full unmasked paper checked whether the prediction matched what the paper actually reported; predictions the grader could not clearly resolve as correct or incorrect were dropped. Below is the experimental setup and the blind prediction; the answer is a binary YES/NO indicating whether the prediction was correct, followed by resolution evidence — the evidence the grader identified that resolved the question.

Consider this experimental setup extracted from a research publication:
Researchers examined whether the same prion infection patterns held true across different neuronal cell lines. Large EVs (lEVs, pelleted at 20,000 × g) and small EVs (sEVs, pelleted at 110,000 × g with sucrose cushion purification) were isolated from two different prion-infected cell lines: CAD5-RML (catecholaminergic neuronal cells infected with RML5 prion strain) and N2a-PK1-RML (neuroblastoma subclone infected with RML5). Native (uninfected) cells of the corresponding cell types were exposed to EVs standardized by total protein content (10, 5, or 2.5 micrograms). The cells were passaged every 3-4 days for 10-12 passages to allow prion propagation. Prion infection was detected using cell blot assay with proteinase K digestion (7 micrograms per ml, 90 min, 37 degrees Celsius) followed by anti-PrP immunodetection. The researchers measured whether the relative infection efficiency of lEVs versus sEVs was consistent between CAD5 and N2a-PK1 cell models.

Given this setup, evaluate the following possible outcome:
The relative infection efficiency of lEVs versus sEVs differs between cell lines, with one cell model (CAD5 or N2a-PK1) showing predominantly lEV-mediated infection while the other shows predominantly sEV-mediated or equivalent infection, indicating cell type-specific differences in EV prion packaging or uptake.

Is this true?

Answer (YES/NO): NO